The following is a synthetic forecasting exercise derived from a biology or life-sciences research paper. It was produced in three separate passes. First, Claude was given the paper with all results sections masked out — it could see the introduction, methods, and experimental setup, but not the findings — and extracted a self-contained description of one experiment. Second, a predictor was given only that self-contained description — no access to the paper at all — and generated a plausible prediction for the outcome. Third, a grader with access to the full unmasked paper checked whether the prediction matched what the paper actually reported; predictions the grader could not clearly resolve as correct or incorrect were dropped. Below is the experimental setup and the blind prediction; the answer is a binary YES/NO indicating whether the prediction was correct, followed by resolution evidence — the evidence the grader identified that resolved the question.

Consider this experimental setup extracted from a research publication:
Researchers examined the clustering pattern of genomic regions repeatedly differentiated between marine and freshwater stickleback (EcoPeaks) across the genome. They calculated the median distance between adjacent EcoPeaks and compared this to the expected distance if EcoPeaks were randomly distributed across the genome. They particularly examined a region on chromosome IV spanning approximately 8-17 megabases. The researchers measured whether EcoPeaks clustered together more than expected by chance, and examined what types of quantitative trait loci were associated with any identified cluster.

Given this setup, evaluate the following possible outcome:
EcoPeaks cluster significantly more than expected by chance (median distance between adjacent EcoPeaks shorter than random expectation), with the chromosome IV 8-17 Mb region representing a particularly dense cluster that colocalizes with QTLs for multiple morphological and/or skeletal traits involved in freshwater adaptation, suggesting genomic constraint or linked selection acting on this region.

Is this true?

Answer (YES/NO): YES